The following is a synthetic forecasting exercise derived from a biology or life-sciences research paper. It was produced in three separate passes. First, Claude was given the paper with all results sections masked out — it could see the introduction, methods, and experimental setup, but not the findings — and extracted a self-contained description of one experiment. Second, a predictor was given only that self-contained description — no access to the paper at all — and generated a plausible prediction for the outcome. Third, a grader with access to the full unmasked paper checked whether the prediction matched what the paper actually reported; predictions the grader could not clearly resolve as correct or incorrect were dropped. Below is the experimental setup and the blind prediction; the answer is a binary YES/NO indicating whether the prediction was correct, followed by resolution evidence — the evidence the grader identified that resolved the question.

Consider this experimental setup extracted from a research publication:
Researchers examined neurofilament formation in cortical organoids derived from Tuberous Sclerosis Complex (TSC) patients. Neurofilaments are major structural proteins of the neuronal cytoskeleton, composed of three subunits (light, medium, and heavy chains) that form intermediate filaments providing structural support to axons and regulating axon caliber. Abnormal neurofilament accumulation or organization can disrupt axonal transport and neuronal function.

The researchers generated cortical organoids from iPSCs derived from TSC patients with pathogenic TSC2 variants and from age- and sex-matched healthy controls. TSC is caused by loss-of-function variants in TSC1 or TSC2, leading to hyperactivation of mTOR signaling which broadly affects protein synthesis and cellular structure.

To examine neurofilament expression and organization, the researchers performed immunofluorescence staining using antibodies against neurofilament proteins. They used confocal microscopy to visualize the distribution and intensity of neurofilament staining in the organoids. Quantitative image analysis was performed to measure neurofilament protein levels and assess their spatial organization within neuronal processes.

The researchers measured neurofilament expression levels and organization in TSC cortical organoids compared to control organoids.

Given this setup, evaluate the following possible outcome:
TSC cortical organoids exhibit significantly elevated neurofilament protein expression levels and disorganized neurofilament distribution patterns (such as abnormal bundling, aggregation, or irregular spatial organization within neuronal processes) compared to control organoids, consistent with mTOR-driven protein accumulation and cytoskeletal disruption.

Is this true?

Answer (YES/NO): YES